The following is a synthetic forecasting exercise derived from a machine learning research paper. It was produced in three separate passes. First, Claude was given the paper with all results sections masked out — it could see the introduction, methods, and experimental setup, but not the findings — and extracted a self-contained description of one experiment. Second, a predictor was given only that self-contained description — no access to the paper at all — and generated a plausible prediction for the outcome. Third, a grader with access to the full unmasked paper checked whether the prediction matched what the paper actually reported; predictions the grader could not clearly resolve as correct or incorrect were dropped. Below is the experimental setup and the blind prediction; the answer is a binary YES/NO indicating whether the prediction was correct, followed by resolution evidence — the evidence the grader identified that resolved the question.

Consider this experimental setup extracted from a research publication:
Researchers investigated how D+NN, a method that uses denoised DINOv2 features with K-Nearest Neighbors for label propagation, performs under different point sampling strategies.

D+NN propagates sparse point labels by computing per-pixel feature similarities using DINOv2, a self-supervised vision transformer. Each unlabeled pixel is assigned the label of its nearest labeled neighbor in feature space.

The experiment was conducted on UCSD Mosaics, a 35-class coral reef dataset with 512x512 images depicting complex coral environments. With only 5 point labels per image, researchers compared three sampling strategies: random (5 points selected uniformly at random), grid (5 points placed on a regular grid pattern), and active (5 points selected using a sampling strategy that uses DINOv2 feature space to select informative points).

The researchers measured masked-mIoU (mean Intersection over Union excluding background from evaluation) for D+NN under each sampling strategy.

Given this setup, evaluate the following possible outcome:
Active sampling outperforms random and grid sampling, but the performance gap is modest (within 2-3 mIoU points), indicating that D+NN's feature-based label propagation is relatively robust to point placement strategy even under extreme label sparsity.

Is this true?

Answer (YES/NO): NO